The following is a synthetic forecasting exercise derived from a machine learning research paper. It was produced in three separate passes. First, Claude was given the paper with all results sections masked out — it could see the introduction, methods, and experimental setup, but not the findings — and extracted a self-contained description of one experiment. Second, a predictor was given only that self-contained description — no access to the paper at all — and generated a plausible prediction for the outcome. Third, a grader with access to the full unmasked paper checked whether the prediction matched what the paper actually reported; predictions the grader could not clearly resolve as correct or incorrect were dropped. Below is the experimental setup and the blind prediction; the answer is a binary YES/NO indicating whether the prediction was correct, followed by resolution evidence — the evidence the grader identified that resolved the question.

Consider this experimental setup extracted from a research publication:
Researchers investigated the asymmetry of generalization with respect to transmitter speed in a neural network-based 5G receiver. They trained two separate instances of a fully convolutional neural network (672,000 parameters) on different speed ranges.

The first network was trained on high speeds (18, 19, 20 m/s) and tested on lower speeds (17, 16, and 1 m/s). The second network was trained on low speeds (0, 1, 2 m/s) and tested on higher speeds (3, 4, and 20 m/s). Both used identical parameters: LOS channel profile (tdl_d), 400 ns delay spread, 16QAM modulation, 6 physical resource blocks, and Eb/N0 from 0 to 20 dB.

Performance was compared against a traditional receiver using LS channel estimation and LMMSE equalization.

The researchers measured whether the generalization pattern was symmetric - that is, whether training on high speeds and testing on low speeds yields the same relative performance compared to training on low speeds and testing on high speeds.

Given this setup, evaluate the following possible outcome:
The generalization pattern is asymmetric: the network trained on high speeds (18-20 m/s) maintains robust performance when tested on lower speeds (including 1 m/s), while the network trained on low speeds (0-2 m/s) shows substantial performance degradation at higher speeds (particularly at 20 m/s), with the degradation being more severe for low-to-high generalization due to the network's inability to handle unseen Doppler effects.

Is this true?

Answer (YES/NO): YES